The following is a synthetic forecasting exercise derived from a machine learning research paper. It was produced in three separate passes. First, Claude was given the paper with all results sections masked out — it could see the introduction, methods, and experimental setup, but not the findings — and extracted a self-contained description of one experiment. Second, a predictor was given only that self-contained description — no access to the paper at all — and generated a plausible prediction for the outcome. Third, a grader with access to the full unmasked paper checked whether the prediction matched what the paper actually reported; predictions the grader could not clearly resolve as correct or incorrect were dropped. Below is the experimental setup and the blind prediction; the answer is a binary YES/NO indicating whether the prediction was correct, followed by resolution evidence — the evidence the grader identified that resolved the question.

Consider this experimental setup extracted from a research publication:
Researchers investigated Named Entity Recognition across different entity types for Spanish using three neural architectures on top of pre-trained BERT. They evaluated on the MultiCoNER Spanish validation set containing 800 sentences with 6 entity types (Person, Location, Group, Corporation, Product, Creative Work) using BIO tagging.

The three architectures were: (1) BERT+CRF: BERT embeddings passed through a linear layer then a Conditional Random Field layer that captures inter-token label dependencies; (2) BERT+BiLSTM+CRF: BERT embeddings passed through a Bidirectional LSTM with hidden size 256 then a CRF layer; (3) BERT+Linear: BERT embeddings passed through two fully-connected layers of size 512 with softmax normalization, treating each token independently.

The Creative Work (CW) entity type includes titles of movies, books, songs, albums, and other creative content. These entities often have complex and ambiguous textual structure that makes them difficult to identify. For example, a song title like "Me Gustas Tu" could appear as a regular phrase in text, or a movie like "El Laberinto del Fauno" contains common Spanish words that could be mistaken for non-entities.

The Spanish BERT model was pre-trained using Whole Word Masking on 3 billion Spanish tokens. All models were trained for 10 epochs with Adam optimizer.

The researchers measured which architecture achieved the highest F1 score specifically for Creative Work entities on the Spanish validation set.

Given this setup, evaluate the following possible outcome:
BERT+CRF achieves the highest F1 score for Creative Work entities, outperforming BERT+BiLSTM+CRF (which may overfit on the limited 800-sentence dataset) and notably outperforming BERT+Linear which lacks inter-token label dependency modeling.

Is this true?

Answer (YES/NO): NO